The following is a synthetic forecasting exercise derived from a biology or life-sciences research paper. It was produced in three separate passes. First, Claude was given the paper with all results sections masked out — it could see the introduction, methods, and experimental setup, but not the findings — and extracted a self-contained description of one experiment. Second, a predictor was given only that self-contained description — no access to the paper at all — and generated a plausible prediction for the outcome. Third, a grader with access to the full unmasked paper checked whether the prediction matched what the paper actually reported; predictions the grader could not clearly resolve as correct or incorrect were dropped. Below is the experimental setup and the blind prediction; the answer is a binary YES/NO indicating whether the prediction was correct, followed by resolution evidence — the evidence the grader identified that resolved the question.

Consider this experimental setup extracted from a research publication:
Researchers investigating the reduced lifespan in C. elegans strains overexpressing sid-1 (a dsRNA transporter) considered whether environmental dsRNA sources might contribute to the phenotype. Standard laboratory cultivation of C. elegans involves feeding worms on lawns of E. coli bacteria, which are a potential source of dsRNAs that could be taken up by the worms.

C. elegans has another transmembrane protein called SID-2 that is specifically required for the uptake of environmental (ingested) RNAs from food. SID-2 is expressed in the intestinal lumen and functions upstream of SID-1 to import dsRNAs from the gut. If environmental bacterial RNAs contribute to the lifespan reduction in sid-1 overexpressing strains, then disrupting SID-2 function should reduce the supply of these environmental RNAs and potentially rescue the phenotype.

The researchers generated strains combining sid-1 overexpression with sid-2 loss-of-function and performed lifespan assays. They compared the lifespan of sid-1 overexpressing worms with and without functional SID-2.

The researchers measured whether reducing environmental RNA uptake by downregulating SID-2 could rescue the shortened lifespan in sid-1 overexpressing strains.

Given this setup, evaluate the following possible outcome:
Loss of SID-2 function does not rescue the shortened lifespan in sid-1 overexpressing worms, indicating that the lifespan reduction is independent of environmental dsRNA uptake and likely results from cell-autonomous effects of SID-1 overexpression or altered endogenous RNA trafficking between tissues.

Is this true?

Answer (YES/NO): NO